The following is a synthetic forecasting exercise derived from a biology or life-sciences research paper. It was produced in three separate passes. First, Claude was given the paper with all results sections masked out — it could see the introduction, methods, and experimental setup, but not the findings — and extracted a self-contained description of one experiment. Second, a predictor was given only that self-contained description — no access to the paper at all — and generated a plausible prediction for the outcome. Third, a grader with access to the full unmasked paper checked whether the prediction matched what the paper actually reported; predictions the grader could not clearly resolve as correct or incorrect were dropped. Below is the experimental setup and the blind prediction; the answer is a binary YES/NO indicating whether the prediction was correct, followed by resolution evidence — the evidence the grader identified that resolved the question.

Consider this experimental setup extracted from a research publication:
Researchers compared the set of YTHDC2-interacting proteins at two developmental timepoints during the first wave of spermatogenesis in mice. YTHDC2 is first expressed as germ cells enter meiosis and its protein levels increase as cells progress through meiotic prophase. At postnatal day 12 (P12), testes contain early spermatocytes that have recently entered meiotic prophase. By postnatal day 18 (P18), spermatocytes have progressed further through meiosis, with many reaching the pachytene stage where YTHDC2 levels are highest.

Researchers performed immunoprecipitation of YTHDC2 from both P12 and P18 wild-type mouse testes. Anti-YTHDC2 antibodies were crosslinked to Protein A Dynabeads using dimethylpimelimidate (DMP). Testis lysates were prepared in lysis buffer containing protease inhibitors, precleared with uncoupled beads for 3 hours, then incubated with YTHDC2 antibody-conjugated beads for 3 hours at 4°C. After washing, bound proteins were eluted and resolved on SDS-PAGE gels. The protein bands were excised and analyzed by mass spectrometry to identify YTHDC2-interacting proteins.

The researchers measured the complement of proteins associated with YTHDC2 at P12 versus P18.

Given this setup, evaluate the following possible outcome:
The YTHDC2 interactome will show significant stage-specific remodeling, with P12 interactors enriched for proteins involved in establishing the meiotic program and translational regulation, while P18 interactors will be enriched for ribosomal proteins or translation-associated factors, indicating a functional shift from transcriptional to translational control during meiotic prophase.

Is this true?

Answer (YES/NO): NO